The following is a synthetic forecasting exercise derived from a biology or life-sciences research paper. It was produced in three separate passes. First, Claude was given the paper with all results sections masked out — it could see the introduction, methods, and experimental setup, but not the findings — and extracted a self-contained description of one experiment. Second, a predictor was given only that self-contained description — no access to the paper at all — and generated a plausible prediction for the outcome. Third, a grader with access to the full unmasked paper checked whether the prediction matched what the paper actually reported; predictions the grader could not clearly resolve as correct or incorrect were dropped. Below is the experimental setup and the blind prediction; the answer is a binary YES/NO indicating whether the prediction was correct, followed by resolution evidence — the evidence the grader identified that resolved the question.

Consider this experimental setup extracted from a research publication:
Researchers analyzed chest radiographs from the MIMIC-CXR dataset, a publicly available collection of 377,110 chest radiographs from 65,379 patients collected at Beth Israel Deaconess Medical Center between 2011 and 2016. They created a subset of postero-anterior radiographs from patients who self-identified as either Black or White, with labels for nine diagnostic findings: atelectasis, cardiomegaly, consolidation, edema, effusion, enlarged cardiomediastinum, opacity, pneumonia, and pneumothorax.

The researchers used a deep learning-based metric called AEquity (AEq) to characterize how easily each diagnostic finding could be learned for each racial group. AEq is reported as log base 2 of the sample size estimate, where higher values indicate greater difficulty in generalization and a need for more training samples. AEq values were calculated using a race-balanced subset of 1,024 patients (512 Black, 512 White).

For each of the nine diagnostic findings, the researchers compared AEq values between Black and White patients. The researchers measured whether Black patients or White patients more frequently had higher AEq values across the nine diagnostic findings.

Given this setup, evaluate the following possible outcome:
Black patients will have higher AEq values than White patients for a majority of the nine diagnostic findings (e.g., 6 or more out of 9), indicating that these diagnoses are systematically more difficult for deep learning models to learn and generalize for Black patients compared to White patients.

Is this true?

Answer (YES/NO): YES